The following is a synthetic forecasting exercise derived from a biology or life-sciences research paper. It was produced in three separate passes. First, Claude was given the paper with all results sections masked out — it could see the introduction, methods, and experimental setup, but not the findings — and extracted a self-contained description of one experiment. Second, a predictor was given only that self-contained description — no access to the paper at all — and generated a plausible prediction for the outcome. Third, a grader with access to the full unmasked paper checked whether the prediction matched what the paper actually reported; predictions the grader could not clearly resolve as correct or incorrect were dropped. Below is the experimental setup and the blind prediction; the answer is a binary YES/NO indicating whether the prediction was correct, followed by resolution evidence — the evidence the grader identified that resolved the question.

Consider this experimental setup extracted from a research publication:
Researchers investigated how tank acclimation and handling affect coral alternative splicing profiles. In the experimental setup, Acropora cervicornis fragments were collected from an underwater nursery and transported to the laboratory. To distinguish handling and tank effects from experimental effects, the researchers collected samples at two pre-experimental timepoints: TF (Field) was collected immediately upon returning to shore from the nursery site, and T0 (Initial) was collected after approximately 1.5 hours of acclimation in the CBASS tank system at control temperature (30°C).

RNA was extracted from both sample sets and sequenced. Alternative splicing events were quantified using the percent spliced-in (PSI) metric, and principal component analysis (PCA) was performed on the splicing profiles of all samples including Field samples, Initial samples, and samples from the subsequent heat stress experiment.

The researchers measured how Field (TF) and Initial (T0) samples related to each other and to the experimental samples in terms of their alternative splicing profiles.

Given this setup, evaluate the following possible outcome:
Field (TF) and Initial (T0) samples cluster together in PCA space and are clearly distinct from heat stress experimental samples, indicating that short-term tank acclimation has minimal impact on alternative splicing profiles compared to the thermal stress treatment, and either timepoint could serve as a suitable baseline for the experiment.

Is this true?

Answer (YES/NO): YES